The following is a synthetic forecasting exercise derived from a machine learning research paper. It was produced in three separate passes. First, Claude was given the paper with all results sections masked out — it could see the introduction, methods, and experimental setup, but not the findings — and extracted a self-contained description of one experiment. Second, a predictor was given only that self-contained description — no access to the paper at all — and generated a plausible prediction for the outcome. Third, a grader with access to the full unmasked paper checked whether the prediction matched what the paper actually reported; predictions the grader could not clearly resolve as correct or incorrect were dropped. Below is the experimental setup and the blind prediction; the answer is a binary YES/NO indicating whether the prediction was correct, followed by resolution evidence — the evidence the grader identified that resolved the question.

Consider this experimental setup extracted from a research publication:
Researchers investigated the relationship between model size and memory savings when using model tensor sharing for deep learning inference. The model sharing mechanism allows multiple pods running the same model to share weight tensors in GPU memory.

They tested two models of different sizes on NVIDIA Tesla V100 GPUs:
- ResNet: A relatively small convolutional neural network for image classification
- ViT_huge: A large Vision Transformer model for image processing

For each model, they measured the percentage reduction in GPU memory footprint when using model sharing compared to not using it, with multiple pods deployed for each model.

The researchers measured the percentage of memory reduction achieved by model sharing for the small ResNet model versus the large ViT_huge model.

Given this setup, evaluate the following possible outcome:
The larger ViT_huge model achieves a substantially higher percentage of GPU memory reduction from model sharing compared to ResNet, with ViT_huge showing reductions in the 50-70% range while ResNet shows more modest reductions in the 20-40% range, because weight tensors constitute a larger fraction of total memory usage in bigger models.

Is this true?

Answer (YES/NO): NO